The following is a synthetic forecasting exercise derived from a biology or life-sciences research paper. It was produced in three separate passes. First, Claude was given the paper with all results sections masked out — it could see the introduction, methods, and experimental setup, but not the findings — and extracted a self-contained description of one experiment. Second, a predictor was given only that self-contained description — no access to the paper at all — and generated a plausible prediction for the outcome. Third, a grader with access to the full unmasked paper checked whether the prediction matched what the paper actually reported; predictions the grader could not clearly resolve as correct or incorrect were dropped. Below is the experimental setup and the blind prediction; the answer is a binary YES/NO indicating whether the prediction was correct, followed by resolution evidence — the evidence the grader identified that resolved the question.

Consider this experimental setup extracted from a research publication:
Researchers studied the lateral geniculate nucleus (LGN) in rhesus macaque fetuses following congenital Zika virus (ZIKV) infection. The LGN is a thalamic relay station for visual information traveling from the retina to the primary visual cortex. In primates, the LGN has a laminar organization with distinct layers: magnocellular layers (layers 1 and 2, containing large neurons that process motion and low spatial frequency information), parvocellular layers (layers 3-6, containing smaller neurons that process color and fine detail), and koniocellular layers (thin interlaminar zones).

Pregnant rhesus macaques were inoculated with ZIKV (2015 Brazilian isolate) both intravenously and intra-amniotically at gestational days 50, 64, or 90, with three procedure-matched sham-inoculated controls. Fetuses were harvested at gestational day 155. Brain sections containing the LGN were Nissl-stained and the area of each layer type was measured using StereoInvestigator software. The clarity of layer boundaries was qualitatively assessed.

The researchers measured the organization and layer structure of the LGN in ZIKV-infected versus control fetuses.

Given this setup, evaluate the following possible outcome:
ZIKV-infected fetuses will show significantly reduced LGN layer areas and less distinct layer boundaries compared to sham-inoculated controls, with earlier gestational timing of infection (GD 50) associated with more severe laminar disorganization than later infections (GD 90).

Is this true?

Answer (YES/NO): NO